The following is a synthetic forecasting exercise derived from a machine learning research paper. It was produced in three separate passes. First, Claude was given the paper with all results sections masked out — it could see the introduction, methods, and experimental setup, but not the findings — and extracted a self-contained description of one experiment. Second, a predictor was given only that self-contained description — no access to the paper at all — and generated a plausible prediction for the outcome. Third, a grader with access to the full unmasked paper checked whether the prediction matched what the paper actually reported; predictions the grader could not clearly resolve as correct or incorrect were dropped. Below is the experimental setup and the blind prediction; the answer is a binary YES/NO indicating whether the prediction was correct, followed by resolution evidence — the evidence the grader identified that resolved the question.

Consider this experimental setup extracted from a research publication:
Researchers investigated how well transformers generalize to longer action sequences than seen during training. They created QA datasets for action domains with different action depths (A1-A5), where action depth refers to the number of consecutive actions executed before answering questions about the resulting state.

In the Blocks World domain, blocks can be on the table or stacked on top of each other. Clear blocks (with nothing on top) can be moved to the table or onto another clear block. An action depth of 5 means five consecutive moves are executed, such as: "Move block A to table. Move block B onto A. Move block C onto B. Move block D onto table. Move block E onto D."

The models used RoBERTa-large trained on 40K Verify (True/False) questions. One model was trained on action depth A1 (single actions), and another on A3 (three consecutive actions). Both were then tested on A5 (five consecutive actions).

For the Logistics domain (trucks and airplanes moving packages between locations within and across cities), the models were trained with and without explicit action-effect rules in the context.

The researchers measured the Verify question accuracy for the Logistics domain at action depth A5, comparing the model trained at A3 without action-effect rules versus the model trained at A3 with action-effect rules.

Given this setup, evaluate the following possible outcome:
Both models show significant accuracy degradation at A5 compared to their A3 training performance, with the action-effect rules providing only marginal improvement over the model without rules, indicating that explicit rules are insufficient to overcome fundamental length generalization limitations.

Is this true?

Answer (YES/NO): NO